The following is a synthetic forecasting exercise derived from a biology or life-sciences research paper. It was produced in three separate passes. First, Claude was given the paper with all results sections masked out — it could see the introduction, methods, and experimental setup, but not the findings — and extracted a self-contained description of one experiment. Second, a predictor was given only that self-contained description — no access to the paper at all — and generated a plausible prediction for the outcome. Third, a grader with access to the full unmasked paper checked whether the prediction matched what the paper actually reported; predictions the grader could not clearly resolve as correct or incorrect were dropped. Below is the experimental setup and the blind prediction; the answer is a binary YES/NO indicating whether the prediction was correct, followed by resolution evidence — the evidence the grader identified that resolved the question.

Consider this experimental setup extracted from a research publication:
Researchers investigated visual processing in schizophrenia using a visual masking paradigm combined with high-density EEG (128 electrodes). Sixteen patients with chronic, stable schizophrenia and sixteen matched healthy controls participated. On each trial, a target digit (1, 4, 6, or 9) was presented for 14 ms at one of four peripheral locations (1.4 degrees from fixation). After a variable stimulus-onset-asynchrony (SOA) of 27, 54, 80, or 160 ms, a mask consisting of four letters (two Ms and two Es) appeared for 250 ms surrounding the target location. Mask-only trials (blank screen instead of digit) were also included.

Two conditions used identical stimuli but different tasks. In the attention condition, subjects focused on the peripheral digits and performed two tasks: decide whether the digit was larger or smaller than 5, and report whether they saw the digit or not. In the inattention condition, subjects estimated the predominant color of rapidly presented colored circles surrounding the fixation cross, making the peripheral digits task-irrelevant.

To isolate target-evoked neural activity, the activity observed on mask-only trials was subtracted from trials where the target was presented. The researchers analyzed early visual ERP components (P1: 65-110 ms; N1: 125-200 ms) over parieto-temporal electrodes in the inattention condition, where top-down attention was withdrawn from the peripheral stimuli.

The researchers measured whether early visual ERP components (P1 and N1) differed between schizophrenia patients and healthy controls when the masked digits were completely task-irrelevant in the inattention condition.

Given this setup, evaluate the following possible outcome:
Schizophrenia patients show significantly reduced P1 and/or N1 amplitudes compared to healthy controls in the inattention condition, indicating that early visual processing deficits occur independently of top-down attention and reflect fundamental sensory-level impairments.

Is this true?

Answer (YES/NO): NO